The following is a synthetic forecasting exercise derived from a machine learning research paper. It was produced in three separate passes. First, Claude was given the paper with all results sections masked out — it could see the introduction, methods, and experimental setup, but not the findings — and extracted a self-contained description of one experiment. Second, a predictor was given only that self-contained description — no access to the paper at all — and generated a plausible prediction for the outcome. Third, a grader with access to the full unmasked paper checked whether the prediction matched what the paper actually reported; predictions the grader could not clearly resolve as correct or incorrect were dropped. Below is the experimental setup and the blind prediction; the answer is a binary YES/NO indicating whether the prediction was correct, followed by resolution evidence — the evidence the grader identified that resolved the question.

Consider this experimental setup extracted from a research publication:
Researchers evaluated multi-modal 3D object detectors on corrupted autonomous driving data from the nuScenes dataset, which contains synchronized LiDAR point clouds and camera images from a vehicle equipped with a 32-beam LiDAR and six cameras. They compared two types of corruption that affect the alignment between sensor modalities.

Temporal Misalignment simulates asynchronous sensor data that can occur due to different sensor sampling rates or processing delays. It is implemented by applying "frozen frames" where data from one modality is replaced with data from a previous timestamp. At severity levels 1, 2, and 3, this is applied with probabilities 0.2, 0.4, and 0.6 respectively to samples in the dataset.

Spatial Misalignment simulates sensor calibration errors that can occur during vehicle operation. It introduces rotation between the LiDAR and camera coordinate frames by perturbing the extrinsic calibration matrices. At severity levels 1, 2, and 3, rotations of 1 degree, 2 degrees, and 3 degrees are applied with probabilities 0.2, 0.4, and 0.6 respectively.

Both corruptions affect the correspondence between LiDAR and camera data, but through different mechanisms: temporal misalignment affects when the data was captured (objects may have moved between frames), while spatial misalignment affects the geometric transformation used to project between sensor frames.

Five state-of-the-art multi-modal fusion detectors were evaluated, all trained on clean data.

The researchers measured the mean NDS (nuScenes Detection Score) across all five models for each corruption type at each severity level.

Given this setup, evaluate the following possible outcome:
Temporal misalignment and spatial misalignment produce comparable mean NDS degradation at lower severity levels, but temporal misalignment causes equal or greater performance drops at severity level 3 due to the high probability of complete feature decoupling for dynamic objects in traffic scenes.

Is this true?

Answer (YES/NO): NO